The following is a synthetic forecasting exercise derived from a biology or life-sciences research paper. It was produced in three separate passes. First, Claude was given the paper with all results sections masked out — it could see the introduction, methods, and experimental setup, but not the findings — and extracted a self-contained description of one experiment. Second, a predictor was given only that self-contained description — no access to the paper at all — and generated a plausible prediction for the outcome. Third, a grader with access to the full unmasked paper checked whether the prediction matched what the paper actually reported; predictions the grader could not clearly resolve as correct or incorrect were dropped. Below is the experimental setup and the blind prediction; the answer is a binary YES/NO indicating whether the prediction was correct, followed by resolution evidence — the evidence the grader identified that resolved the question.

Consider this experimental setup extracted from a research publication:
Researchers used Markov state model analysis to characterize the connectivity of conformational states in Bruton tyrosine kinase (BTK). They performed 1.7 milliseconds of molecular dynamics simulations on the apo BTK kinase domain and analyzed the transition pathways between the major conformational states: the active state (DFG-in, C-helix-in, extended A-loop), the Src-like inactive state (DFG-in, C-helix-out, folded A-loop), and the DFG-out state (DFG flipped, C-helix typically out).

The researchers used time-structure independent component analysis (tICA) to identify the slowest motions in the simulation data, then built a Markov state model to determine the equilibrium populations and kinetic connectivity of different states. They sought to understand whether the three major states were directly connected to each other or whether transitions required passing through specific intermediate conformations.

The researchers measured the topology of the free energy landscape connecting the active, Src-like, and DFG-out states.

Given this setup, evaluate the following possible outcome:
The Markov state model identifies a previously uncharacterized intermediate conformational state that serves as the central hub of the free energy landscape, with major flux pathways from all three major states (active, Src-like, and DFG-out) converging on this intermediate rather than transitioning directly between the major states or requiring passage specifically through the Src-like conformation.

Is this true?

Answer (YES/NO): YES